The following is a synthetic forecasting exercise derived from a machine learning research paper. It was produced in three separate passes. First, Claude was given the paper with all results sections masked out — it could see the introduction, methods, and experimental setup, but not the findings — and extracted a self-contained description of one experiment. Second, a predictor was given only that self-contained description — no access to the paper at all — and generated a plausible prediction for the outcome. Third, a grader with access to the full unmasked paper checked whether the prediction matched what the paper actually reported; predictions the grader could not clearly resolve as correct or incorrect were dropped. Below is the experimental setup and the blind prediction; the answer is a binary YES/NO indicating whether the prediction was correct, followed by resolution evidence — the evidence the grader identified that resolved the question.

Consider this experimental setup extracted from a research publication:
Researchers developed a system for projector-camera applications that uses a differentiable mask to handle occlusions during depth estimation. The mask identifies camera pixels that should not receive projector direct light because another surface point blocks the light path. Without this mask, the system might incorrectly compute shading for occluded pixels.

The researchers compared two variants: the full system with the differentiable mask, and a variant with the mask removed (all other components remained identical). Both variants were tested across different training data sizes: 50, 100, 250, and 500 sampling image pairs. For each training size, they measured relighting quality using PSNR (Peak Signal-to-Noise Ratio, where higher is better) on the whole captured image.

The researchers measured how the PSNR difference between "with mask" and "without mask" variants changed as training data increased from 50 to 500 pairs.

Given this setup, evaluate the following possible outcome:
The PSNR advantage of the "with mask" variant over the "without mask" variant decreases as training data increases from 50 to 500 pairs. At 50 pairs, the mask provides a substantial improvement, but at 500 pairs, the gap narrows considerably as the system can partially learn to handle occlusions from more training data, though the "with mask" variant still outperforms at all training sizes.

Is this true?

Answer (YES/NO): NO